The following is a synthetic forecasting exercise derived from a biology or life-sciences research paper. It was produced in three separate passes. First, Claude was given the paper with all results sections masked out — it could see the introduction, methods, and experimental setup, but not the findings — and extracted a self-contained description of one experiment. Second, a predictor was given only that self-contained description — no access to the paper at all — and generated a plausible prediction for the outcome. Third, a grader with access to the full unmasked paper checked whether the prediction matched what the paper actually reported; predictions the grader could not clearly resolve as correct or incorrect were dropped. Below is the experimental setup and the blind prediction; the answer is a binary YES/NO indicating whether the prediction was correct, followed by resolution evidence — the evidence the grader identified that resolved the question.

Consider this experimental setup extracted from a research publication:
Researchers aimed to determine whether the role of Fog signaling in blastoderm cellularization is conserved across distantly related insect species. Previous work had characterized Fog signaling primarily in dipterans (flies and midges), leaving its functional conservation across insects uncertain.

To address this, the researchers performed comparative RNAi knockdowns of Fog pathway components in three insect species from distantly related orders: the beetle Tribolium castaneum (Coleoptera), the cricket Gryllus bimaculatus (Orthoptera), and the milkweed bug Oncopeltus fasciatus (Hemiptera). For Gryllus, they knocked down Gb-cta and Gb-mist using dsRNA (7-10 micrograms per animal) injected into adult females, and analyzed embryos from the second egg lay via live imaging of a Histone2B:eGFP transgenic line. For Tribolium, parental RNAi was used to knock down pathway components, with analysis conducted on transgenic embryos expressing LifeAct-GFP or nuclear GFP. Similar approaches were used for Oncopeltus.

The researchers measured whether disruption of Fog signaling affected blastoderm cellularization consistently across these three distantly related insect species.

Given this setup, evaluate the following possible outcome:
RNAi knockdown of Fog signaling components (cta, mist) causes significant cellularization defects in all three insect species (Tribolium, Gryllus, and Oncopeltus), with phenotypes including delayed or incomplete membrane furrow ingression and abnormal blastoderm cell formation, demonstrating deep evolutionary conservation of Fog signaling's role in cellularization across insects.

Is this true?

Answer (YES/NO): NO